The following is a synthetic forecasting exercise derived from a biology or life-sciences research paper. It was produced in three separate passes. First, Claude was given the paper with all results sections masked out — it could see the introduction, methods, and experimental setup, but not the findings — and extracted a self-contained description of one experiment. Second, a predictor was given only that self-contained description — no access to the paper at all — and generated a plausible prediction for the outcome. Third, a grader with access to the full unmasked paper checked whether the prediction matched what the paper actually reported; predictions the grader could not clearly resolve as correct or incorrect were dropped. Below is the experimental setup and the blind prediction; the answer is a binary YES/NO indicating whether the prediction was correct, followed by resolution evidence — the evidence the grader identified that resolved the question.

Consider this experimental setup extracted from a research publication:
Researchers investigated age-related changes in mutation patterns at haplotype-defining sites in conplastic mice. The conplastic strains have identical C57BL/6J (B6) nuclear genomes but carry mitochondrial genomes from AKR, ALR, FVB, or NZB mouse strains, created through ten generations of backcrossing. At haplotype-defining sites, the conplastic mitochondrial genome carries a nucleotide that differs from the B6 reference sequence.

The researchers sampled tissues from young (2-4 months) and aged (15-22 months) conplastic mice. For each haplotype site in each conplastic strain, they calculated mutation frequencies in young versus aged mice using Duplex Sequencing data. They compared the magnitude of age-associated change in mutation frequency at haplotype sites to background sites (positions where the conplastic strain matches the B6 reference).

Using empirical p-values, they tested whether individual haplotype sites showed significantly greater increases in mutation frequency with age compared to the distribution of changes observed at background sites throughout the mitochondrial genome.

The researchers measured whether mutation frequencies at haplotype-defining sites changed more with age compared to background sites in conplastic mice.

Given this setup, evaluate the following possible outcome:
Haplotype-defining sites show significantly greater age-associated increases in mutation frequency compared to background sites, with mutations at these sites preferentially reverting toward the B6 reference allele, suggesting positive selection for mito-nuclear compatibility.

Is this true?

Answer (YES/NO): NO